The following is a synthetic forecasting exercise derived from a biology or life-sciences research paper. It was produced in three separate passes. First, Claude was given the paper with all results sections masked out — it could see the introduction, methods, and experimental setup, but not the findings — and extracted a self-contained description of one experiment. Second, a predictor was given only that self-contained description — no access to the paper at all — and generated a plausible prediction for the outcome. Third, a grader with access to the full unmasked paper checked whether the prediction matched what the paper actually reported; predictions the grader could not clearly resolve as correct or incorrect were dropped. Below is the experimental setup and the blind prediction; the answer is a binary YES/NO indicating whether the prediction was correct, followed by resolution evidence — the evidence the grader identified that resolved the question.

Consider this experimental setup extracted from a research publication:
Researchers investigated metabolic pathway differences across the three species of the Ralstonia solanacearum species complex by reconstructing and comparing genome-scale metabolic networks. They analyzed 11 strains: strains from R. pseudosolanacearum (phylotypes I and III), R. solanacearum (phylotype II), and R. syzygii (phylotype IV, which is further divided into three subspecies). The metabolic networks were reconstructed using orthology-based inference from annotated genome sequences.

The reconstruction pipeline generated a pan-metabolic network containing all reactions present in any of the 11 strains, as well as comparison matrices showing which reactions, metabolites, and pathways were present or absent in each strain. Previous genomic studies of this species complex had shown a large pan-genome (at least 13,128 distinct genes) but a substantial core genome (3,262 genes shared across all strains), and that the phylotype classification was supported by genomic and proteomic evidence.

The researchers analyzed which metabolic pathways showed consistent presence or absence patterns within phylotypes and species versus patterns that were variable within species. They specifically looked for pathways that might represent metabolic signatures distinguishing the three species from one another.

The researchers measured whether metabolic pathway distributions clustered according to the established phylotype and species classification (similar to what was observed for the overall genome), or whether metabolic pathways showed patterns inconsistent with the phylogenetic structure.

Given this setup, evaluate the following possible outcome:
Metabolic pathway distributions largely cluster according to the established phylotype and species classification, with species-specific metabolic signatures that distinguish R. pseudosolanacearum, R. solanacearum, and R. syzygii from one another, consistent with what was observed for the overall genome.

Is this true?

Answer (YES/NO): YES